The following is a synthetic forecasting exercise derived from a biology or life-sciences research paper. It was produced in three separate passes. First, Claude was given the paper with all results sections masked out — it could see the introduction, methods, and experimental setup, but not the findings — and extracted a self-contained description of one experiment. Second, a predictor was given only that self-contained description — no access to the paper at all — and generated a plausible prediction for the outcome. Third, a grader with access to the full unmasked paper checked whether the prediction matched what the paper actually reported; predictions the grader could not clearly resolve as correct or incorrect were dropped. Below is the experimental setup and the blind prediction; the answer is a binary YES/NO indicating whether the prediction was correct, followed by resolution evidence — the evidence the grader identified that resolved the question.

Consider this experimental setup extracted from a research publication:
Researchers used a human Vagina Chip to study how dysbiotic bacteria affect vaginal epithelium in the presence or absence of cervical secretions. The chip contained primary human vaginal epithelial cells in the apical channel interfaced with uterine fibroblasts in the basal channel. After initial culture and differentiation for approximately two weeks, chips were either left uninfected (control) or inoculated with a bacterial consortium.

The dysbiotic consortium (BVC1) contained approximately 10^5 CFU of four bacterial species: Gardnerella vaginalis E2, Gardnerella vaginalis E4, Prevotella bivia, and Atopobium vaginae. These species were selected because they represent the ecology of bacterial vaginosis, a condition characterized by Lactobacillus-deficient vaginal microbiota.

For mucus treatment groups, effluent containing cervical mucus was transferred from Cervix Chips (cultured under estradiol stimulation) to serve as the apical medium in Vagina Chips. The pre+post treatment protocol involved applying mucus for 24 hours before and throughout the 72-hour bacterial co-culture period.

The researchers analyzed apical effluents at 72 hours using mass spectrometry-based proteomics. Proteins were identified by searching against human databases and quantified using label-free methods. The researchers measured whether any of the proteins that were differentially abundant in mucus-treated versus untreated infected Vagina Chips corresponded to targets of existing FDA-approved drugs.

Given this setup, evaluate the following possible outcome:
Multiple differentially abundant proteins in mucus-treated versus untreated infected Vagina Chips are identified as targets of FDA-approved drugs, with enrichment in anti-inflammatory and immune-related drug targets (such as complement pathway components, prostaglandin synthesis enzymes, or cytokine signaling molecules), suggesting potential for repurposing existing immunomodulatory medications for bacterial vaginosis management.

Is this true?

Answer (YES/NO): NO